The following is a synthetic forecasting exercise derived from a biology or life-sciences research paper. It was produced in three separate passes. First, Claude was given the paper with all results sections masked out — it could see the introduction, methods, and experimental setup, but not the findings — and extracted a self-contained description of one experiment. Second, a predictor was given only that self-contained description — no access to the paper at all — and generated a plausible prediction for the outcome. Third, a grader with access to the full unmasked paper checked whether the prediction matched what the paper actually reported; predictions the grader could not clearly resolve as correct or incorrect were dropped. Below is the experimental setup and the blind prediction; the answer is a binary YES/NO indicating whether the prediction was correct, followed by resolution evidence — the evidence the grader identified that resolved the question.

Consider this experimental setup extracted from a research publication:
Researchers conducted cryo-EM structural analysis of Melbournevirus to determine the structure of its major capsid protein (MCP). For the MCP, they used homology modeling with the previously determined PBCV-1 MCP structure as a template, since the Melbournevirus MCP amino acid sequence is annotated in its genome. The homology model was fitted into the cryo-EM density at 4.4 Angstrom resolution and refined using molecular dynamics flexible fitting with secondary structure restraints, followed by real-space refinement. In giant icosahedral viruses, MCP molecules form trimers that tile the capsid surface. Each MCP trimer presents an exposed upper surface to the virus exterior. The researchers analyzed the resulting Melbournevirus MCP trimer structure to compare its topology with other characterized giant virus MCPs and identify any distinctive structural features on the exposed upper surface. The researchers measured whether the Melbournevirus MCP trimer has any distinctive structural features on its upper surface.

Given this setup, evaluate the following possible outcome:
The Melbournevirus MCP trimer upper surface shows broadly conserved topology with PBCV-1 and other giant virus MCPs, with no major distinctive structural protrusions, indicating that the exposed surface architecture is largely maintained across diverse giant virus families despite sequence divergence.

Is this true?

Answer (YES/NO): NO